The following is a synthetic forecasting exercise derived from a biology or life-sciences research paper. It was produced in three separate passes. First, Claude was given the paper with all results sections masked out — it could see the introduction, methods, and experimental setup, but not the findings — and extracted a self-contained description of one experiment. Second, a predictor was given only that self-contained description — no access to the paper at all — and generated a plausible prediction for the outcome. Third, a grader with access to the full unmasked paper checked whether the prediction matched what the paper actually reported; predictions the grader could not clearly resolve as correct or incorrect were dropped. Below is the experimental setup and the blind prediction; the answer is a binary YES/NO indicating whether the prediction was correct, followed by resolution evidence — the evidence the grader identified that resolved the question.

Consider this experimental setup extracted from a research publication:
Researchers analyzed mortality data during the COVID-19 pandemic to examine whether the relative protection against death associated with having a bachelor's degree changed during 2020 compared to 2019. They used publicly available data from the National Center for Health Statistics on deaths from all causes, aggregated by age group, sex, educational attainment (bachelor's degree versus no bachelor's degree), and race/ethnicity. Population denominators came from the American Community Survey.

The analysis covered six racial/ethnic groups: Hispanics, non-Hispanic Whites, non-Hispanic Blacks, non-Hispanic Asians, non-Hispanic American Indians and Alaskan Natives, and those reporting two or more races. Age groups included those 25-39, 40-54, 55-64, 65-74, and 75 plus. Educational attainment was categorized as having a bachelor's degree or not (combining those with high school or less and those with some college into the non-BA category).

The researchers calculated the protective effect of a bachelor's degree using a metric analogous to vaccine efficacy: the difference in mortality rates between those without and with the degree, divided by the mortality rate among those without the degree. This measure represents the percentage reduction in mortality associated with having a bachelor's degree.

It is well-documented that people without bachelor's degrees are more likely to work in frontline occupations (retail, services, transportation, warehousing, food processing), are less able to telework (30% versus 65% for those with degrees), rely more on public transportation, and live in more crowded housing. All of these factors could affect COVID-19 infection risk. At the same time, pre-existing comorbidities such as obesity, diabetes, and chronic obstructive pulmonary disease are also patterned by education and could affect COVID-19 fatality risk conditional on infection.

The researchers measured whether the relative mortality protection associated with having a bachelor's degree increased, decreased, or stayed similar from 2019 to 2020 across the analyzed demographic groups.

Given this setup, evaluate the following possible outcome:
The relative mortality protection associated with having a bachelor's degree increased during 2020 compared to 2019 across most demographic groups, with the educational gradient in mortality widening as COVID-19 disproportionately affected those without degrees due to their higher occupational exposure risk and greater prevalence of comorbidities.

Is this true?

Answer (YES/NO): NO